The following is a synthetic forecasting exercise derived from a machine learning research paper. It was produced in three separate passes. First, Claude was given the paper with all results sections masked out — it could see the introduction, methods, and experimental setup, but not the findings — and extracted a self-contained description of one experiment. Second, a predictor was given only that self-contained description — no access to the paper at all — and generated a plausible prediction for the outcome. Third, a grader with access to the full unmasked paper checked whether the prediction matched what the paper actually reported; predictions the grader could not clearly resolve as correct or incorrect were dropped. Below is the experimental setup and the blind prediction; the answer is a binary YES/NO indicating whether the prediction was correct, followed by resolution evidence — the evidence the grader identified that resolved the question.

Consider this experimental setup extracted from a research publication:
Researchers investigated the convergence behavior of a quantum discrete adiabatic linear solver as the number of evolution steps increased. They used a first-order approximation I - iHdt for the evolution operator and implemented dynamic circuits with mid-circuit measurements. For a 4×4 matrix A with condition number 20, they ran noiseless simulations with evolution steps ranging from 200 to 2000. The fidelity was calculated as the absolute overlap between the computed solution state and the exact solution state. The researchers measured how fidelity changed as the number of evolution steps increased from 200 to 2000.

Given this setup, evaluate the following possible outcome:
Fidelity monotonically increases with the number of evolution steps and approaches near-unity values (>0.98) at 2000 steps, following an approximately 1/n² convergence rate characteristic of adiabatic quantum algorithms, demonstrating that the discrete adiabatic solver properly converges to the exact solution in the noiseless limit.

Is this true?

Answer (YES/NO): NO